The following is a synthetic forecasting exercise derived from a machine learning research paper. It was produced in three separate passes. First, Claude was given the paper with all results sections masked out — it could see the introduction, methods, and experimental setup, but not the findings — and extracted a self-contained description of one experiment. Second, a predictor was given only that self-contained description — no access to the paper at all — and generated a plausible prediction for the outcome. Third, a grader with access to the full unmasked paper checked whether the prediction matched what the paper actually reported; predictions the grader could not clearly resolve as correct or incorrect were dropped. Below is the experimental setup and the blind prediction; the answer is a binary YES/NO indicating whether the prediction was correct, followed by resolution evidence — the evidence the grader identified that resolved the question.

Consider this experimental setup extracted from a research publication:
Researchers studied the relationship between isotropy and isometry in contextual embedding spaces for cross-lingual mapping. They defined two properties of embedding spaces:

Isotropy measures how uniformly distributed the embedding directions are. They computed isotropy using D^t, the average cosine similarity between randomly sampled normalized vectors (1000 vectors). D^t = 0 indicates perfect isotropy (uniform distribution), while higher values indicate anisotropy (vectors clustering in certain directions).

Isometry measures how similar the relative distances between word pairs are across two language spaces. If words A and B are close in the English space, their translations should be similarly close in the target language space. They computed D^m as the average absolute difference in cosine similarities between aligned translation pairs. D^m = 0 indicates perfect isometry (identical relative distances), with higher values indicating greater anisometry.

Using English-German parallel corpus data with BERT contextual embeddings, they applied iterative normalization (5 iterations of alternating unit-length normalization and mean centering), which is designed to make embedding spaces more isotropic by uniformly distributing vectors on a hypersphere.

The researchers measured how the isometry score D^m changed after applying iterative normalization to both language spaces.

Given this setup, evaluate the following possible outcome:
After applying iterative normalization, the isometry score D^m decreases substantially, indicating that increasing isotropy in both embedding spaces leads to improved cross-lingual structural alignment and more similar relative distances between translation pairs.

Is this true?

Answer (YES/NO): YES